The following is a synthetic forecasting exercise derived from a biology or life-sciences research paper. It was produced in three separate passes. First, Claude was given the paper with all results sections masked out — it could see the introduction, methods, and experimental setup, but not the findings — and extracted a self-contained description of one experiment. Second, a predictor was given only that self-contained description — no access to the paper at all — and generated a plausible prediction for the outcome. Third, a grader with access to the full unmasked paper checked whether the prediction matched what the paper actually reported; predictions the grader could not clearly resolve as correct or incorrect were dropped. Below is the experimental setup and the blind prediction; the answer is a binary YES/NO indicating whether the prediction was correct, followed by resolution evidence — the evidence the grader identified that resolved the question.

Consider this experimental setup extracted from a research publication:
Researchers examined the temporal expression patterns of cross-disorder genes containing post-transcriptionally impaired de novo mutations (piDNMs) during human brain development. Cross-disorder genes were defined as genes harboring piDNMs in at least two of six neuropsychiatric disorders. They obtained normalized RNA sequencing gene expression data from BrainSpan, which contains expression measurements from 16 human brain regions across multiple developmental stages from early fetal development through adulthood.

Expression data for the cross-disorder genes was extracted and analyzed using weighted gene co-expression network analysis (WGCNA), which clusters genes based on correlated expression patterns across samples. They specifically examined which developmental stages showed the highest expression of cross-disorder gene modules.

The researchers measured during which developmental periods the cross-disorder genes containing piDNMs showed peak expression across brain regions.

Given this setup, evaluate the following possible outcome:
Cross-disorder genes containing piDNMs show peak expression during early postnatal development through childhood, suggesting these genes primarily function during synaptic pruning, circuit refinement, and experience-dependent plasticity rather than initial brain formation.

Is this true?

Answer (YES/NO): NO